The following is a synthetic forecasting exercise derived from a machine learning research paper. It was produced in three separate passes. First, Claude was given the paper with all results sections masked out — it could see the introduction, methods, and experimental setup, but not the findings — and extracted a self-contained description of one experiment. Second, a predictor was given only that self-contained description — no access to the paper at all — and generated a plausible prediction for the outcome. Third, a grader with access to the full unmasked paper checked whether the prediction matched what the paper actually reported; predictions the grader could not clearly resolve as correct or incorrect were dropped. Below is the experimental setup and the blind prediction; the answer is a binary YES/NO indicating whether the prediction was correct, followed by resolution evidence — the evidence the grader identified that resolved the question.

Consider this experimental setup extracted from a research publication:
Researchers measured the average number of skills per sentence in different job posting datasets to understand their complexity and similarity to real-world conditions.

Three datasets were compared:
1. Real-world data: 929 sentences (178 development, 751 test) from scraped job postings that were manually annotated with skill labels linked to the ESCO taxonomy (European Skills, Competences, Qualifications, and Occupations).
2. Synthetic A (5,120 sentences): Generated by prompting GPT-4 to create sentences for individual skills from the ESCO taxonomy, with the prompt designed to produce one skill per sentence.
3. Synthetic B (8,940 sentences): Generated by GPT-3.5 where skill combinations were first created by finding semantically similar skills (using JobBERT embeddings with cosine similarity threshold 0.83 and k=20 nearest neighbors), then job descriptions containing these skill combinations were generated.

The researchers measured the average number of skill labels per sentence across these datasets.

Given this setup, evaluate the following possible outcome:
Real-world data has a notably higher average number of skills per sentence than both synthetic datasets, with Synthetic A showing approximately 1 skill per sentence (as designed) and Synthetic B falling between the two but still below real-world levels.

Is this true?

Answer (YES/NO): NO